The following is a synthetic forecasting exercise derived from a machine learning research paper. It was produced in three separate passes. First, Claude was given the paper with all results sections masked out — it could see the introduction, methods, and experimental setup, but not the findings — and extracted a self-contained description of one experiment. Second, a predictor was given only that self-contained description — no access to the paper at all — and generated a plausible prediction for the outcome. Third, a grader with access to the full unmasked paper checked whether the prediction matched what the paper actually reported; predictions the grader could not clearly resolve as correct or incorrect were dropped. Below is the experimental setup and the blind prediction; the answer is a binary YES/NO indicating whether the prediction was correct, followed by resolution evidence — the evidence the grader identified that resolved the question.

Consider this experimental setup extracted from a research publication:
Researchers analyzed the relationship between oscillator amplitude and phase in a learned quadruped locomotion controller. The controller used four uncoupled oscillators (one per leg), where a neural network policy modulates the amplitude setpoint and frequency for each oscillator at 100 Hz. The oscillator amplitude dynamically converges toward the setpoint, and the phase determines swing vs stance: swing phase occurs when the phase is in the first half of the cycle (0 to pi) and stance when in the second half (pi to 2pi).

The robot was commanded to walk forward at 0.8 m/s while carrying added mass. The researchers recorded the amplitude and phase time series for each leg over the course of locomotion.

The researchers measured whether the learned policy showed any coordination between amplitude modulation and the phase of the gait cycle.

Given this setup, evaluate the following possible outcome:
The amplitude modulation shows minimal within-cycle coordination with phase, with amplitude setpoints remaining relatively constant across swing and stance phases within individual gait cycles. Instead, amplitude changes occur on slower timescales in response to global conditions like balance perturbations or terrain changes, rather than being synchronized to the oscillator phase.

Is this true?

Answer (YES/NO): NO